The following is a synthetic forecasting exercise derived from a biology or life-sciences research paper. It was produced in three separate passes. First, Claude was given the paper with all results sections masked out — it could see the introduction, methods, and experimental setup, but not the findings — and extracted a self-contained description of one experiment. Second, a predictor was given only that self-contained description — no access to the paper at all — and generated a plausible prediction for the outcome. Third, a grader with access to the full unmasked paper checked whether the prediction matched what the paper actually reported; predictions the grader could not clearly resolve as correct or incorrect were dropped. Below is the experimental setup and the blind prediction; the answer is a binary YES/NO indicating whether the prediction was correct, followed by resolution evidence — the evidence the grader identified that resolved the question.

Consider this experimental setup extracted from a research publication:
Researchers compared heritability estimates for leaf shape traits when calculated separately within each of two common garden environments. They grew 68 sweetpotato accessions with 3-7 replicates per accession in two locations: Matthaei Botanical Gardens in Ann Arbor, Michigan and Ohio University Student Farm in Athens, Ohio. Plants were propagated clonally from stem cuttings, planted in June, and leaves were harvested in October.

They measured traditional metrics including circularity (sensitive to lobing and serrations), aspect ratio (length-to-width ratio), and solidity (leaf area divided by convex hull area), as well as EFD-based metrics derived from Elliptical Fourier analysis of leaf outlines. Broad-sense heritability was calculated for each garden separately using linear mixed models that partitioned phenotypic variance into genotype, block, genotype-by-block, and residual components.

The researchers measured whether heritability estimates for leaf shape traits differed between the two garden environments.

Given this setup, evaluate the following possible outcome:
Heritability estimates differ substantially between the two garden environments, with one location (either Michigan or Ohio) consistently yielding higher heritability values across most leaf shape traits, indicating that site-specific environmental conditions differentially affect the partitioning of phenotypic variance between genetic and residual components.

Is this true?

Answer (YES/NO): YES